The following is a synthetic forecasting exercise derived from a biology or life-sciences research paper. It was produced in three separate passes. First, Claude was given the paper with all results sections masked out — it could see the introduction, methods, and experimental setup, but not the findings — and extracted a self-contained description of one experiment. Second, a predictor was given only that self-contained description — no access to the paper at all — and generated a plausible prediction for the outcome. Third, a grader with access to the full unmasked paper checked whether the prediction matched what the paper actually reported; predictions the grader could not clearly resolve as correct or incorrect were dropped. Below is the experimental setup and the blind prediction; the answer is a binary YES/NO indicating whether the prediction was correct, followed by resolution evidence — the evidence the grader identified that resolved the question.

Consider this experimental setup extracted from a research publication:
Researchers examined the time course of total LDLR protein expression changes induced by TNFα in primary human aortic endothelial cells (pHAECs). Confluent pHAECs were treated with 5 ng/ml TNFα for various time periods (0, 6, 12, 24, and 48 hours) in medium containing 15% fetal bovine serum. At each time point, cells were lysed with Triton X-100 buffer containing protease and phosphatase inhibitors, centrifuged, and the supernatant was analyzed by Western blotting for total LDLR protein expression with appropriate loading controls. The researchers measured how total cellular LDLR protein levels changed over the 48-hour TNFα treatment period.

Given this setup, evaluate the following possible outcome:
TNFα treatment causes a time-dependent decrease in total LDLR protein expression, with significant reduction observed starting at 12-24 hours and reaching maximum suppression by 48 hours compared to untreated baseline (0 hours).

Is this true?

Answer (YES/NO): NO